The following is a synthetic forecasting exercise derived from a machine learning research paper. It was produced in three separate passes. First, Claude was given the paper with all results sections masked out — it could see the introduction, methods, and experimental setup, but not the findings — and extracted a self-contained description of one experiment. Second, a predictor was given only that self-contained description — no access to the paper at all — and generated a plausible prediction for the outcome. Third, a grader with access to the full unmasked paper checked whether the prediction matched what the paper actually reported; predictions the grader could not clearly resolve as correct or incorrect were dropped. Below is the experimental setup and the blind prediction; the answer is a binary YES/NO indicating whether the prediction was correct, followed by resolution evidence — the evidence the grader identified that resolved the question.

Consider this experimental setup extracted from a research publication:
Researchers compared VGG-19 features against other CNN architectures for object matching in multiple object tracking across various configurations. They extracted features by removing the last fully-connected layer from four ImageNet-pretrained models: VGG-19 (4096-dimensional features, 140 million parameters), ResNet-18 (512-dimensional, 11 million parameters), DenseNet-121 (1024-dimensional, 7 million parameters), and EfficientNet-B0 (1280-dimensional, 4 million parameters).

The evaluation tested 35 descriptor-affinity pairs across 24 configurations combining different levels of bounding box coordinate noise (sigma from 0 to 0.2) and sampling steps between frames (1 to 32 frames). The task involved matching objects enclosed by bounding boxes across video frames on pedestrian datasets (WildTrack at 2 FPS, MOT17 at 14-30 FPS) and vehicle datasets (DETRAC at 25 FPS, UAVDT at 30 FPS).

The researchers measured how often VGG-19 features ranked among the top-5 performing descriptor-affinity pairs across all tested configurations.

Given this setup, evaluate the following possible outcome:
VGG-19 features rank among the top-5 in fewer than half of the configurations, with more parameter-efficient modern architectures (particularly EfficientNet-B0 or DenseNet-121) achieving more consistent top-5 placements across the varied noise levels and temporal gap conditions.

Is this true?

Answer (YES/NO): YES